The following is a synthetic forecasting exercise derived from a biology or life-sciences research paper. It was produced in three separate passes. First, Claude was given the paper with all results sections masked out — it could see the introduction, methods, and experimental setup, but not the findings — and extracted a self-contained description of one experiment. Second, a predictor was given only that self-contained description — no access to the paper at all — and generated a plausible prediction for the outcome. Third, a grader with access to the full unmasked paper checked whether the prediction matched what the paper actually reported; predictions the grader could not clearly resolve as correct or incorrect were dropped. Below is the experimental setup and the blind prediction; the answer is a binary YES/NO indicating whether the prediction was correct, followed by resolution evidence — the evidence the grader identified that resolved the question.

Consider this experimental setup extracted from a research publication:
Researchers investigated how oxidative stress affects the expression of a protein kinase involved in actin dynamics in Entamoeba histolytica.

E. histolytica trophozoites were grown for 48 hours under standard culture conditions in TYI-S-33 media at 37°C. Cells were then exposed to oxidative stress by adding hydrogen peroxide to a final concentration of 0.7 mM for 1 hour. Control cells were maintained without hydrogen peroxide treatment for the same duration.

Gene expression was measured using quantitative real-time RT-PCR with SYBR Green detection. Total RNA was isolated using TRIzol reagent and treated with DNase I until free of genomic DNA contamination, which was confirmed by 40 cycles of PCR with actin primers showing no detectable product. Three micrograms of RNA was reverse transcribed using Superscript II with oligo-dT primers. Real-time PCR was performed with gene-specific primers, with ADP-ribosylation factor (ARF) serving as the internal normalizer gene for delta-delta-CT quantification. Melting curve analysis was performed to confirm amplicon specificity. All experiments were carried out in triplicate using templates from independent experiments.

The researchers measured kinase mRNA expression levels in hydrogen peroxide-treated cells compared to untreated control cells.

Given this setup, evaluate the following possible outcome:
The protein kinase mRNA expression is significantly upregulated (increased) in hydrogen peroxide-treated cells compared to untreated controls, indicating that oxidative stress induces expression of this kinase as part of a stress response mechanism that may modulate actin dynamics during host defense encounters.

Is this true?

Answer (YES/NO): YES